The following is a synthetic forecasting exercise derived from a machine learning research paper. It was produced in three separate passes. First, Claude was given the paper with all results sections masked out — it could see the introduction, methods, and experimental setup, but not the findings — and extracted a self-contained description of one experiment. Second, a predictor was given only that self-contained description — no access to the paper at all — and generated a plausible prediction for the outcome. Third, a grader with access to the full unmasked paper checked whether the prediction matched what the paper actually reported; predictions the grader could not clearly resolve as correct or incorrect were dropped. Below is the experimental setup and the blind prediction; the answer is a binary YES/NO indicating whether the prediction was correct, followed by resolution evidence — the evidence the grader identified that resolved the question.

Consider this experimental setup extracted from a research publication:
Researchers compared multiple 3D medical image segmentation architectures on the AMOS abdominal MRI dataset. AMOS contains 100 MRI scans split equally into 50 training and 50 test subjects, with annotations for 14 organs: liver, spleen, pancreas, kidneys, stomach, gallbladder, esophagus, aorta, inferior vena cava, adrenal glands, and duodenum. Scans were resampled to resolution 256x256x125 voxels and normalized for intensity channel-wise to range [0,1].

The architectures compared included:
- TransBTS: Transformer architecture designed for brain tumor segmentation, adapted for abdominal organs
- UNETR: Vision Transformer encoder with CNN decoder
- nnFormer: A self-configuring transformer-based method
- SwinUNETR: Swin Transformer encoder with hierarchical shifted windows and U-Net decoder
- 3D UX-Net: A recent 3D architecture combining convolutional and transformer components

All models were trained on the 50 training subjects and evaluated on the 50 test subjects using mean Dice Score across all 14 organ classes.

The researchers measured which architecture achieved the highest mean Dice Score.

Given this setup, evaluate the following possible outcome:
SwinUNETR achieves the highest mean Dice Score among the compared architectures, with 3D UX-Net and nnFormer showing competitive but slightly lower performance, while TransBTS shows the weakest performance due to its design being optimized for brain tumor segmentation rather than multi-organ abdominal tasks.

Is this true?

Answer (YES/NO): NO